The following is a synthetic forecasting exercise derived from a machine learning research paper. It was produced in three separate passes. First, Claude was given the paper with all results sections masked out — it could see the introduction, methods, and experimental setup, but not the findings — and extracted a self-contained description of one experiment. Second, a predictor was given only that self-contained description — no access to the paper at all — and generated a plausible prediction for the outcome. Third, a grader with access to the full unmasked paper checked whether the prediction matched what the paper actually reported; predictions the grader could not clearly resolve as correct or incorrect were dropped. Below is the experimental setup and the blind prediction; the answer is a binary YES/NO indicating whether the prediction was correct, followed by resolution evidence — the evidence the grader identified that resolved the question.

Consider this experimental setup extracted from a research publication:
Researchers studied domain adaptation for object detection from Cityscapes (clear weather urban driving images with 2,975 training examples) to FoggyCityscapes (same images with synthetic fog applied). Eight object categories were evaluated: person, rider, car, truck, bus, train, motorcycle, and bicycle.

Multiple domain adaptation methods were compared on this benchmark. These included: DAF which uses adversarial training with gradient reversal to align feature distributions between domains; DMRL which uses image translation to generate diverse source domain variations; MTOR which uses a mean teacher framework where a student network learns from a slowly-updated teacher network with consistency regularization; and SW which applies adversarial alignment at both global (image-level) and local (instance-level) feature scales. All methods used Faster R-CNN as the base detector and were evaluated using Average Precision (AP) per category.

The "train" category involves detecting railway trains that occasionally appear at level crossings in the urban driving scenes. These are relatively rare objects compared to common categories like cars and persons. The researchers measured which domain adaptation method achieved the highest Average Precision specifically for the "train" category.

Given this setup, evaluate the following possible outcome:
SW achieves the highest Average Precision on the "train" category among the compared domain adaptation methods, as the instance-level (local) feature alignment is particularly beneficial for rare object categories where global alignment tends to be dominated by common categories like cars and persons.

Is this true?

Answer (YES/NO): NO